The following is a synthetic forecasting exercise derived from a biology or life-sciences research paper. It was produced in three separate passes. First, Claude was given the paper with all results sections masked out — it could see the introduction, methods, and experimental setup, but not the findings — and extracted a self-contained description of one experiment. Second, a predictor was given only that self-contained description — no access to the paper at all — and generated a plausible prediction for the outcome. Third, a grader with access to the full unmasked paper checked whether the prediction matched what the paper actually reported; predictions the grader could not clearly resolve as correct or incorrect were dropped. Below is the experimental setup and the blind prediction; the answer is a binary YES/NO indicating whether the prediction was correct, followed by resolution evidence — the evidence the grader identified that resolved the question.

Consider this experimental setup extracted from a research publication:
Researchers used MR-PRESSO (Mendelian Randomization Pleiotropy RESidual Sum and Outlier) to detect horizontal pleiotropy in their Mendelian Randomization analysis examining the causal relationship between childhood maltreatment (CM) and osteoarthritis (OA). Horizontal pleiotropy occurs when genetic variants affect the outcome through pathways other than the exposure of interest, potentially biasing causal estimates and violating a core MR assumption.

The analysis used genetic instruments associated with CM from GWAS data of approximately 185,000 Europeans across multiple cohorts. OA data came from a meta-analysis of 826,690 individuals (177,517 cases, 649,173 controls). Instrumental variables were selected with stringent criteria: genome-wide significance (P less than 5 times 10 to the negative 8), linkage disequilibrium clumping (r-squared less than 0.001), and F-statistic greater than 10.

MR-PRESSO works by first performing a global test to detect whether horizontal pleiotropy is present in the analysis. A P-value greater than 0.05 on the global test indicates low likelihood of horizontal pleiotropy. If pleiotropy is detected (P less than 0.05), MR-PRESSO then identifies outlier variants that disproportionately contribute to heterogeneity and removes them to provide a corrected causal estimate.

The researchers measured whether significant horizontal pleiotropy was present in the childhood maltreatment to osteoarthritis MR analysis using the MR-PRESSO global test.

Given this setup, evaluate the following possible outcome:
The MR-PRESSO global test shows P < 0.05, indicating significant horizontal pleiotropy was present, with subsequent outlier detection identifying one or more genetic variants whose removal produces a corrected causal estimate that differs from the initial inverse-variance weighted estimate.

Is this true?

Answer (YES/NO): NO